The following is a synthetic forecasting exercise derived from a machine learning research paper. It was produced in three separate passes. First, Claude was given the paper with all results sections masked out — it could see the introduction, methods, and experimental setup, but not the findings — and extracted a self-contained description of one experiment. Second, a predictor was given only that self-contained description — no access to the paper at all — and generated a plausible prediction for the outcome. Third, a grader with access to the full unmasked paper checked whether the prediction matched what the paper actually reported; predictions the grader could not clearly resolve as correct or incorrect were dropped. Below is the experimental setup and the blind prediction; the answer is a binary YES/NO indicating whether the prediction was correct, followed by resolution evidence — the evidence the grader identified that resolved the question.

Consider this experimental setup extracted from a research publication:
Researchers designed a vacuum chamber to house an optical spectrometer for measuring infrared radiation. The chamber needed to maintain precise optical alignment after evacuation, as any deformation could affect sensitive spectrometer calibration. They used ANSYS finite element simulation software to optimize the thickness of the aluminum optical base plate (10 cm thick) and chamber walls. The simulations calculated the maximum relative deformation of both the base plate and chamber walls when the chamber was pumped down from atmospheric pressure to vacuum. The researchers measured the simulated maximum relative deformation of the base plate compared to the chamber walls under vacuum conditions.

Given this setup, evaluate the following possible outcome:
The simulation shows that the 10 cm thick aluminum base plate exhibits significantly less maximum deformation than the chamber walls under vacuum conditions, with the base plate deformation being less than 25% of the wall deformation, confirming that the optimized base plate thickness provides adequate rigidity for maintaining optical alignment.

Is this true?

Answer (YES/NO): NO